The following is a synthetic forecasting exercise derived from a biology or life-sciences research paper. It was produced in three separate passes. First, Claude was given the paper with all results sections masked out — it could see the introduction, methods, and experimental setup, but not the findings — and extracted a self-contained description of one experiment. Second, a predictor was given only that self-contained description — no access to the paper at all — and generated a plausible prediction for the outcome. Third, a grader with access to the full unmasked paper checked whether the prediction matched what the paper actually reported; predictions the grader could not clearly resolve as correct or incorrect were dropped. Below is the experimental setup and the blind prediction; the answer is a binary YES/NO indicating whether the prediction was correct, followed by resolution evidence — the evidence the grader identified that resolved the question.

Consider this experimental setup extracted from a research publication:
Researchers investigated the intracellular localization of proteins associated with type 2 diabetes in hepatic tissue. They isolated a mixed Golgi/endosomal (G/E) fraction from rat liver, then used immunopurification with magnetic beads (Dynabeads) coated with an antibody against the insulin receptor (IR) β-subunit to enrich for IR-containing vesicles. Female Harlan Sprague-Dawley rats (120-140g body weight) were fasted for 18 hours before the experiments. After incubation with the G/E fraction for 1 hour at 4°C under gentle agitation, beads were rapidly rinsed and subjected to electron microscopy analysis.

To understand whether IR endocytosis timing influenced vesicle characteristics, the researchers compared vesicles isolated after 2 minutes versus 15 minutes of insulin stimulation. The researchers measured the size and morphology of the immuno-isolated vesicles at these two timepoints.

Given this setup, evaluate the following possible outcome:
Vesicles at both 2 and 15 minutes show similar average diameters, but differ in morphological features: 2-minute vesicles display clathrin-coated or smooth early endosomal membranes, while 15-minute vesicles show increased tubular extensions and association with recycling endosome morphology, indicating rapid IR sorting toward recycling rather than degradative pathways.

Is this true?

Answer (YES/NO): NO